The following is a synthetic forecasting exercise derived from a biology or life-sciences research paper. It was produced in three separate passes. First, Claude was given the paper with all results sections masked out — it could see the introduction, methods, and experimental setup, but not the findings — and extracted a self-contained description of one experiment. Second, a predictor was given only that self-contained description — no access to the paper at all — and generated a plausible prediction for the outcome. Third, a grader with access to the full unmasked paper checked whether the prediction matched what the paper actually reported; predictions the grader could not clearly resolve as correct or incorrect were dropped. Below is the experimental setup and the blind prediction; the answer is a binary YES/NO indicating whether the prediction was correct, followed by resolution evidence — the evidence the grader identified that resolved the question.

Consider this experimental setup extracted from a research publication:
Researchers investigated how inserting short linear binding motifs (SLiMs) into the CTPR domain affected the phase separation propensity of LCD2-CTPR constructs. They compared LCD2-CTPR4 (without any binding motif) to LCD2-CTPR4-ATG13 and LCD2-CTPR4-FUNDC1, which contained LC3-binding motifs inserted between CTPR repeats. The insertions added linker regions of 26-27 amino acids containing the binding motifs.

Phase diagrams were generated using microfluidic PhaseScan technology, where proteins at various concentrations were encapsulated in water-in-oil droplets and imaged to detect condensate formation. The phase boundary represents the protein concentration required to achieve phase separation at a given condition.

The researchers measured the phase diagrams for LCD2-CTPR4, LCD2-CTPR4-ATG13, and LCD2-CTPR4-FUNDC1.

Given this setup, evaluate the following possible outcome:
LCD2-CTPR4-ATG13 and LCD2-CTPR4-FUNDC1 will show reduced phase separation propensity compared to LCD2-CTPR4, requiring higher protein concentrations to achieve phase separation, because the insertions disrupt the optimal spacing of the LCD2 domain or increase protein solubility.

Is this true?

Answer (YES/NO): YES